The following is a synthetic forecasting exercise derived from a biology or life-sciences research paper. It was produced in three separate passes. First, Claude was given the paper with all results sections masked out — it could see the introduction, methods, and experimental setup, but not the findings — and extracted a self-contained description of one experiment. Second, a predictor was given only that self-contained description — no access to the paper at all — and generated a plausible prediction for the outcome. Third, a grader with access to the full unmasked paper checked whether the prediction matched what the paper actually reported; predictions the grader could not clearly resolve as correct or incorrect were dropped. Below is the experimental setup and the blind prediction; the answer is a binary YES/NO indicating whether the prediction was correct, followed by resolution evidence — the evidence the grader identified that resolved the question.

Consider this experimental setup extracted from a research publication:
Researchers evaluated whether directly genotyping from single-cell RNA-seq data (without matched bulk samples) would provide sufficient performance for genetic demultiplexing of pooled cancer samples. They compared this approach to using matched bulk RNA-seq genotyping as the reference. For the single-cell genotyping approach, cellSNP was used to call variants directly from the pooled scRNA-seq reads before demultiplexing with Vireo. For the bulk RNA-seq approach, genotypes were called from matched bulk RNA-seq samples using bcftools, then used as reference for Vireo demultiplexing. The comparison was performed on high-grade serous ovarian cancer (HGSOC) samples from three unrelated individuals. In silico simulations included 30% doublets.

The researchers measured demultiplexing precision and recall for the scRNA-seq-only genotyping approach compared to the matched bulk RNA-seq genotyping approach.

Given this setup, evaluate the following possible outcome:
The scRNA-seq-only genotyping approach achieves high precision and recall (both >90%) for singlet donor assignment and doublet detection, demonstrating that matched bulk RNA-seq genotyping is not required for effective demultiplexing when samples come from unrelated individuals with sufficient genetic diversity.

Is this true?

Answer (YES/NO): NO